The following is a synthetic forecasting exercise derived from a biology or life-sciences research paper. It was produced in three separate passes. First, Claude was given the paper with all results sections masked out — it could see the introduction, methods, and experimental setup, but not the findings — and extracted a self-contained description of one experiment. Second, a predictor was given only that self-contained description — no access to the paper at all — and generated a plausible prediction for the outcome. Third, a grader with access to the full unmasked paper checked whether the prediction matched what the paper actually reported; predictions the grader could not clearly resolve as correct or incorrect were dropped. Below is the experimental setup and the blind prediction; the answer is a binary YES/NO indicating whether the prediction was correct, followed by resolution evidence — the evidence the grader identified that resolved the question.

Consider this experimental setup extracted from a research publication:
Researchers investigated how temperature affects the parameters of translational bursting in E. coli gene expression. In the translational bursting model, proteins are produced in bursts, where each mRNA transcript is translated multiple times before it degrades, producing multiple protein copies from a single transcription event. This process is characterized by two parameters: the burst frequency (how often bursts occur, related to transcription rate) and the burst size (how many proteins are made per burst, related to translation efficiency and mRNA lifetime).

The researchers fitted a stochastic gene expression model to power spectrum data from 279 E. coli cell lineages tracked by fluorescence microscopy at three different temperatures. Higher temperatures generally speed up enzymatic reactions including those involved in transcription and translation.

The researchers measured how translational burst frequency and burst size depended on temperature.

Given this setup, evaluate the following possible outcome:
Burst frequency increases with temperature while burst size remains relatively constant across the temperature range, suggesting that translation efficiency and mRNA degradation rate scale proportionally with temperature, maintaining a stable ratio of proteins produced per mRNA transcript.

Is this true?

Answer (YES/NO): YES